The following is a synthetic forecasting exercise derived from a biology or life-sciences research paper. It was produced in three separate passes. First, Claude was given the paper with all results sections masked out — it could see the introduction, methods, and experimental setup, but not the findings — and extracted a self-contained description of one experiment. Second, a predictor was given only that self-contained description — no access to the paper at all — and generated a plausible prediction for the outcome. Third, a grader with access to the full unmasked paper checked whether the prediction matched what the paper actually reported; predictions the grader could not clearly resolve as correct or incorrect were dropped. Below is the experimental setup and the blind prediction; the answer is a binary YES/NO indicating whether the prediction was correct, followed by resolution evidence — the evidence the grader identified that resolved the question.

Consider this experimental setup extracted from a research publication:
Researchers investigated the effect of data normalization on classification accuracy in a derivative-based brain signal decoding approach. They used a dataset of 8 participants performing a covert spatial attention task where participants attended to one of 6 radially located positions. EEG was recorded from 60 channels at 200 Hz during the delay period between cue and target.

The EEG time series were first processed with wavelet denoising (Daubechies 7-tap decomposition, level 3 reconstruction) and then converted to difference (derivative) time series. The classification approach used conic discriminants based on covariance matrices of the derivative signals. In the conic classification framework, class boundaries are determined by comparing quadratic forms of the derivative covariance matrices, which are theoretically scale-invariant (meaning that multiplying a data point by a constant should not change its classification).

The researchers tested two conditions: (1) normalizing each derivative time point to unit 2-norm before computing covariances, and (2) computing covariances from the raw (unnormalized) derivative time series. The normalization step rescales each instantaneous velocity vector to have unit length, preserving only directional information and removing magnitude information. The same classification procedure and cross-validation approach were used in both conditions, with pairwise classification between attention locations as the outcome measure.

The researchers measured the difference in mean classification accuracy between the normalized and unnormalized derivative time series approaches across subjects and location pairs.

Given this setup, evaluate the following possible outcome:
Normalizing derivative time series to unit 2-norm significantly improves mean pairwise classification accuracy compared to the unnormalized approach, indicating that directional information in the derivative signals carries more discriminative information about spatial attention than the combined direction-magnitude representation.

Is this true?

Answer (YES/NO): NO